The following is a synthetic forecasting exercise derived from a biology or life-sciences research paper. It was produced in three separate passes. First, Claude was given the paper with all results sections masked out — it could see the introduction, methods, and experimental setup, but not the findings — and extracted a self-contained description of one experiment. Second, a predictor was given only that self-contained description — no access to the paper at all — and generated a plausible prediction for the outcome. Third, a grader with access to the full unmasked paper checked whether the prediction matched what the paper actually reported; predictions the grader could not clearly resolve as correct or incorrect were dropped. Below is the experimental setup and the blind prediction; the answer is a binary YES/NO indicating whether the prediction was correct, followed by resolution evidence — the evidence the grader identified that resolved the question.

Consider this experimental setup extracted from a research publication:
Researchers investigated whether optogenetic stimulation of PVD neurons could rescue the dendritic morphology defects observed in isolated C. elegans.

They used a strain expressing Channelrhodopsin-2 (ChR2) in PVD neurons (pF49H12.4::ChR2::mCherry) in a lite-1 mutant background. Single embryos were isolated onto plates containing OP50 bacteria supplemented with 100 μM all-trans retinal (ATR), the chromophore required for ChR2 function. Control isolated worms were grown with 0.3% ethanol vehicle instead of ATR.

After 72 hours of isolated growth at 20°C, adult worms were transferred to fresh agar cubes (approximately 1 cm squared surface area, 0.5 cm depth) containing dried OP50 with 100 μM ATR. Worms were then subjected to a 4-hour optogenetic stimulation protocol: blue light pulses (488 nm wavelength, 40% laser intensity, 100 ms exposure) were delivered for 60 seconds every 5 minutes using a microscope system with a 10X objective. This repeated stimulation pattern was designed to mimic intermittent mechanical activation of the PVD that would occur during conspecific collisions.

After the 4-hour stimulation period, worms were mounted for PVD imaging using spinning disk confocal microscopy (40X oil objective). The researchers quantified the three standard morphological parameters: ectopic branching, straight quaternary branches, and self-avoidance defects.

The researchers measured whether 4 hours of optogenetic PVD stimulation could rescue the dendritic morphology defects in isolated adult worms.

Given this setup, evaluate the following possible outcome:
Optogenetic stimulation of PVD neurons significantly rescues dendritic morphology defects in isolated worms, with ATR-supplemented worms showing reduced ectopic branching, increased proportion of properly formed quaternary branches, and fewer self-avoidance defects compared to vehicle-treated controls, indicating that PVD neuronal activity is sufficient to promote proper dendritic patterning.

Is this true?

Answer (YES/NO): NO